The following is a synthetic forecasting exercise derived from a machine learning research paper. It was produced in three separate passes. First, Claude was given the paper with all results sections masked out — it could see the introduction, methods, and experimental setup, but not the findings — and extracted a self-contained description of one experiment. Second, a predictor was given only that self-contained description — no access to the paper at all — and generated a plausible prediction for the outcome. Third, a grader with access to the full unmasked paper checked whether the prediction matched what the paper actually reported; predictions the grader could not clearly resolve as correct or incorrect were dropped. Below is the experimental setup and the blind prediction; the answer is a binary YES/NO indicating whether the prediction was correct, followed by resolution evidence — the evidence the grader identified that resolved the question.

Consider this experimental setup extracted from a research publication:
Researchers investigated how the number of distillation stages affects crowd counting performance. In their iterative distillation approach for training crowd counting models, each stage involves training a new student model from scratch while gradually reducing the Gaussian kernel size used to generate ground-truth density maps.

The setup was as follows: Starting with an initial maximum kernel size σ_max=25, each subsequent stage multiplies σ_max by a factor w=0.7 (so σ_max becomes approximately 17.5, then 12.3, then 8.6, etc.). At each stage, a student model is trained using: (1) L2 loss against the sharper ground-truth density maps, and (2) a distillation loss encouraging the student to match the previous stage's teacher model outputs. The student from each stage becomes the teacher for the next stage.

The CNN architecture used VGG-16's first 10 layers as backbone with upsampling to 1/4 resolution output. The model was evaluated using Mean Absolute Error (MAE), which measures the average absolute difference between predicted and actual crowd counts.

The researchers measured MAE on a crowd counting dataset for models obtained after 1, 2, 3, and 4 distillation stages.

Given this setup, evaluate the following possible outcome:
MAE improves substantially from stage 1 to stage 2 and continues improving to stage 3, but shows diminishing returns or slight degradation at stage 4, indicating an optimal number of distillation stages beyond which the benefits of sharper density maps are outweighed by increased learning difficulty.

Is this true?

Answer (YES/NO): NO